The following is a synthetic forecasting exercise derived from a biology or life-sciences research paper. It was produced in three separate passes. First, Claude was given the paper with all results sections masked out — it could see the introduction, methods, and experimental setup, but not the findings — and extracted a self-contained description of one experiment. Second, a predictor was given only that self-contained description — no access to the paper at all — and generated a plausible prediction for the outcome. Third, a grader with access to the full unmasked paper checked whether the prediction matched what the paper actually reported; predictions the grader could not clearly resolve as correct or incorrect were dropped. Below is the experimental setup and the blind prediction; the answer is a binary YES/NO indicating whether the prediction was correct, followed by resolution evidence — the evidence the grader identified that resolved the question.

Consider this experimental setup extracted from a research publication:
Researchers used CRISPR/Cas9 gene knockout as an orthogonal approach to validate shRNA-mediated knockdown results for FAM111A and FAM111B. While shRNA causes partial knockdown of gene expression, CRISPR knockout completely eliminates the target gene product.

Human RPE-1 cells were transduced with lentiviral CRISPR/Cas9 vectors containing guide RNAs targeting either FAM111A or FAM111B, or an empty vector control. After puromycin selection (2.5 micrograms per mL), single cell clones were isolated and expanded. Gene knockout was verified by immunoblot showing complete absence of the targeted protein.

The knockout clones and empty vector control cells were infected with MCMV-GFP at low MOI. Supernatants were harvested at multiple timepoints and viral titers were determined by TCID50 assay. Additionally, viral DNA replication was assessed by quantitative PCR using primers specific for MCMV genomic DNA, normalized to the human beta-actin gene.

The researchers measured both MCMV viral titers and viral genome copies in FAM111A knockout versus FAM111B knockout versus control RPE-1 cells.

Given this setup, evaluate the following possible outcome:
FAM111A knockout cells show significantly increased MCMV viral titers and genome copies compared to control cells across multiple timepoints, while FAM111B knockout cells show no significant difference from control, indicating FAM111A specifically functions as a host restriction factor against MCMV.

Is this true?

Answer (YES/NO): NO